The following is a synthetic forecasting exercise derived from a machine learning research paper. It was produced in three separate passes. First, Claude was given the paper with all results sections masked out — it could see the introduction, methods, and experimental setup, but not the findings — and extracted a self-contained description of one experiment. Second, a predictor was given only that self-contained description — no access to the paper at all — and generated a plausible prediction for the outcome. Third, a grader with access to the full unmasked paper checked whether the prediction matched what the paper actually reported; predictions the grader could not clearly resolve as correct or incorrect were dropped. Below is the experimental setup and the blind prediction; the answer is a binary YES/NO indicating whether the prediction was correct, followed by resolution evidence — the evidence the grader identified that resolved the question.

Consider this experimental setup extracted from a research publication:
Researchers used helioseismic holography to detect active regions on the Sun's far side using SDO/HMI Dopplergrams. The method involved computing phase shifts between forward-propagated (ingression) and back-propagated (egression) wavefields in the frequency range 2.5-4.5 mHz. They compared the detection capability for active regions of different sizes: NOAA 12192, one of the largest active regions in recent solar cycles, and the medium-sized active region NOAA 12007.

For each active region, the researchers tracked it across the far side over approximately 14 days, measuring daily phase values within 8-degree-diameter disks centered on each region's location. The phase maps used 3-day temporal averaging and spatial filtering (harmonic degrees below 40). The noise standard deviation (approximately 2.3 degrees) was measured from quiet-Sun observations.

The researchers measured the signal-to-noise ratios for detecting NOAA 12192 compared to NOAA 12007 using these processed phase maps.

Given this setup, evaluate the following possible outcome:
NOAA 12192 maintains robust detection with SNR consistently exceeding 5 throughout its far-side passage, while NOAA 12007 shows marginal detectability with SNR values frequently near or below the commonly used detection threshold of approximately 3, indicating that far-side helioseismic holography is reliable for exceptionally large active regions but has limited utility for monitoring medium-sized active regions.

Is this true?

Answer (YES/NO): NO